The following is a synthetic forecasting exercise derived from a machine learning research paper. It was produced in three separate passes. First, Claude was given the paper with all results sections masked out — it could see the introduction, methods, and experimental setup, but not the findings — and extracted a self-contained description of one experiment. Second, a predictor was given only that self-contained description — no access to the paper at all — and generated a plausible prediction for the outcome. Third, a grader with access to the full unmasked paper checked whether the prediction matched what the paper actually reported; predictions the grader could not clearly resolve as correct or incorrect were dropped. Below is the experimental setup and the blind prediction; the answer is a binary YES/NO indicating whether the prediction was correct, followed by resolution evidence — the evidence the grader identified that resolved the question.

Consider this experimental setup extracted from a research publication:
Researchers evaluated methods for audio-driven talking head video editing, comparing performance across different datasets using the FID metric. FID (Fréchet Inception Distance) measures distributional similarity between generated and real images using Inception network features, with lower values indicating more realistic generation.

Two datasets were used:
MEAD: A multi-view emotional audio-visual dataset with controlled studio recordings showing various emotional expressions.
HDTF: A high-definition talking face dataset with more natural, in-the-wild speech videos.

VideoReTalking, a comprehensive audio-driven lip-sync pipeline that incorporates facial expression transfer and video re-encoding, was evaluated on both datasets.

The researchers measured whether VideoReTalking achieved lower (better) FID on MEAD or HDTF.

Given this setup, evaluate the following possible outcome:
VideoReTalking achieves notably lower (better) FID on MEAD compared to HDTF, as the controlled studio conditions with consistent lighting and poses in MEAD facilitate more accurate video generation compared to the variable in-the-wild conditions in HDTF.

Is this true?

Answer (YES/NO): NO